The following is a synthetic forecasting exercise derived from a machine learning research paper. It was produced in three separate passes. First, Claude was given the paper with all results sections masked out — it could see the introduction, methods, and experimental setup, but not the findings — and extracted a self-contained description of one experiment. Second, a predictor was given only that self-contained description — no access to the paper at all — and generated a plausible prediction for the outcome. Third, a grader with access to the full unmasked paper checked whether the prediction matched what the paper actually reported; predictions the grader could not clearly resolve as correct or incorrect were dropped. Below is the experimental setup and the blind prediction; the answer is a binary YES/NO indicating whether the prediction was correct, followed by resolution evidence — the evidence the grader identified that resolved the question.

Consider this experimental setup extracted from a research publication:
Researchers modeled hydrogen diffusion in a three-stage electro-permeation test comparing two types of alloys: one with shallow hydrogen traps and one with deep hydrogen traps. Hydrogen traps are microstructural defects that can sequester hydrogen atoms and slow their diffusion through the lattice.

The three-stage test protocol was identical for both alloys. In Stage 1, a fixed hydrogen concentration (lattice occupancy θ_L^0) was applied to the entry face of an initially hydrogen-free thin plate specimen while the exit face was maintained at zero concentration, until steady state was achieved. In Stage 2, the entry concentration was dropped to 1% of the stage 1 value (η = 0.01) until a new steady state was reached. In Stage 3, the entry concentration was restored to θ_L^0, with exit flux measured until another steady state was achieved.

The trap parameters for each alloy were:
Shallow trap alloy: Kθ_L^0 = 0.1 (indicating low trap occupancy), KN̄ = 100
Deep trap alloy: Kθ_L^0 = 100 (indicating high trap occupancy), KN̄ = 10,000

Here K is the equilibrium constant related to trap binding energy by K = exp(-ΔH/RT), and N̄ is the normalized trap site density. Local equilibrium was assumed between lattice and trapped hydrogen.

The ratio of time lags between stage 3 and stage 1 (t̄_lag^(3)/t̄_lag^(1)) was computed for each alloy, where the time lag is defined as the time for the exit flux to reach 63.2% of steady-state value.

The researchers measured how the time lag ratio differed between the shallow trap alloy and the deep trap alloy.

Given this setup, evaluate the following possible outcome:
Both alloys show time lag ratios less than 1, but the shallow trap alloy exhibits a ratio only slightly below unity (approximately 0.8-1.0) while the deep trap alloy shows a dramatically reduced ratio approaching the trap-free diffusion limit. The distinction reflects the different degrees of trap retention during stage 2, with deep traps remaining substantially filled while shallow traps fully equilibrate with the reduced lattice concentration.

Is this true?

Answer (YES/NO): YES